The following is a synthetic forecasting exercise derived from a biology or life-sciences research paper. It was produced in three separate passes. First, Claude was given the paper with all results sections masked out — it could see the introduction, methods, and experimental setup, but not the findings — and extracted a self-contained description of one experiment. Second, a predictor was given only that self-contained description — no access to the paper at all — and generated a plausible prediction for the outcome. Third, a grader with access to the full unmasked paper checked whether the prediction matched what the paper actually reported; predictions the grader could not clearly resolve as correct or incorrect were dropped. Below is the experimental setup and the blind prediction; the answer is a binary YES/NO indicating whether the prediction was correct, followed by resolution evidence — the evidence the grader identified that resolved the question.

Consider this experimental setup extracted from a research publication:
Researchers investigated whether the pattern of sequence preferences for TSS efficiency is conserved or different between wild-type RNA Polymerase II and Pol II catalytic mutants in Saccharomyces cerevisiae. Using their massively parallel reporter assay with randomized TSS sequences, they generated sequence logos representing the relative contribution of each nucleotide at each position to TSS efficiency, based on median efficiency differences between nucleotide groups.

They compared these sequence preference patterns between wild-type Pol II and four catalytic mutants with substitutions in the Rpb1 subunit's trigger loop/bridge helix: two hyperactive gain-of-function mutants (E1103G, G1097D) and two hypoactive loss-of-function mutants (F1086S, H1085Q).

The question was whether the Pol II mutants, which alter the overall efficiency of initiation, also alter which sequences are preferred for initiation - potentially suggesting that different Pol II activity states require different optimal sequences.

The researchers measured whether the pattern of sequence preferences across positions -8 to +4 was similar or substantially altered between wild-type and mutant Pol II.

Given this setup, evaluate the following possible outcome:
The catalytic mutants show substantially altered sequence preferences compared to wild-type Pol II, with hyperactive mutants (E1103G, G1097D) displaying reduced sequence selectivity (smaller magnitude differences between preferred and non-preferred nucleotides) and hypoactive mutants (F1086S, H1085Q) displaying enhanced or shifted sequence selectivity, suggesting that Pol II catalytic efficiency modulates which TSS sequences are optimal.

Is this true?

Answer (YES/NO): NO